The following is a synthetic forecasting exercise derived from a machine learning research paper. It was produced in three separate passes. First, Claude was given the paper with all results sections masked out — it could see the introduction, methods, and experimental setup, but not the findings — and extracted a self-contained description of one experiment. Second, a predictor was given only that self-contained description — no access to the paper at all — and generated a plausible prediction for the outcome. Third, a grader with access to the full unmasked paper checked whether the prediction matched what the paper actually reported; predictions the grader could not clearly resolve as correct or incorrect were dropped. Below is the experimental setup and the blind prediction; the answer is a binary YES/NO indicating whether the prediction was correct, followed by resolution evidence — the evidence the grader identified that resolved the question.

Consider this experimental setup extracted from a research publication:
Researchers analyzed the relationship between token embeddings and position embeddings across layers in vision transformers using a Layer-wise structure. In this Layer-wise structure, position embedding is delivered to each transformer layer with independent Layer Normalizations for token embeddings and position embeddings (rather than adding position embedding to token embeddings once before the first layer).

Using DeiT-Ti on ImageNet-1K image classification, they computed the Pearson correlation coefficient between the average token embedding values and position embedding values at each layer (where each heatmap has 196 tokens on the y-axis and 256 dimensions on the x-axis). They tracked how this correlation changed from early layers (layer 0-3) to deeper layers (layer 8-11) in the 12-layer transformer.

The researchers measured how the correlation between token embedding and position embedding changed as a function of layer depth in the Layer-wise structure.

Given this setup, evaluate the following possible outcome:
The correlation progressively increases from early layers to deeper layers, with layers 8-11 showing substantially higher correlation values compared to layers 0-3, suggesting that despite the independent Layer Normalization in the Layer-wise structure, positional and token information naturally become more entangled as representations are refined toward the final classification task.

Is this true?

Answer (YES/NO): NO